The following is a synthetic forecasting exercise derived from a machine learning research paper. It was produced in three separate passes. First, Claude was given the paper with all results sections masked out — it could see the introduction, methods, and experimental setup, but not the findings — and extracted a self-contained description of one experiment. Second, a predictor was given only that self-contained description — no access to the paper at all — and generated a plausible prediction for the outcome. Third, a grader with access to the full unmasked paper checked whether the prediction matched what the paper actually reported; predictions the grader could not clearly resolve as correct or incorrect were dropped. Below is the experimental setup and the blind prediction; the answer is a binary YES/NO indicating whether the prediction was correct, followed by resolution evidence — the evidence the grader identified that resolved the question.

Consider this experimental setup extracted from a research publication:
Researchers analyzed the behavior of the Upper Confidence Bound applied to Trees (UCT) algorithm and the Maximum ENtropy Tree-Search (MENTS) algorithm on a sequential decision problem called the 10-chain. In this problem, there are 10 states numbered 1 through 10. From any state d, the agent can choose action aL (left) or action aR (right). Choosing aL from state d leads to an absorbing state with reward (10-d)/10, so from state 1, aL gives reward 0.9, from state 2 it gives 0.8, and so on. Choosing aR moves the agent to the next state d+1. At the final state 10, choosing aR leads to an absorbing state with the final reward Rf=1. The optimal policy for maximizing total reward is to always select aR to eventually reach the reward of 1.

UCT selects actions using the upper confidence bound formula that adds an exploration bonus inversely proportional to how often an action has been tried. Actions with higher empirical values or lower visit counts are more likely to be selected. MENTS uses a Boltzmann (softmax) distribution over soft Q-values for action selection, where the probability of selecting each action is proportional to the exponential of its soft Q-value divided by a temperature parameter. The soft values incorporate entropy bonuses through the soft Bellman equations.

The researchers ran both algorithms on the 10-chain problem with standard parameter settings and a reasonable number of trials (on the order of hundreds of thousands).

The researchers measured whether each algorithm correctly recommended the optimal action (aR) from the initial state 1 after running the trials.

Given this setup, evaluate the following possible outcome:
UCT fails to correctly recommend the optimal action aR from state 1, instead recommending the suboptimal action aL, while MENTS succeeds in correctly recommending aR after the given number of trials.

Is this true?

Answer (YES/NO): YES